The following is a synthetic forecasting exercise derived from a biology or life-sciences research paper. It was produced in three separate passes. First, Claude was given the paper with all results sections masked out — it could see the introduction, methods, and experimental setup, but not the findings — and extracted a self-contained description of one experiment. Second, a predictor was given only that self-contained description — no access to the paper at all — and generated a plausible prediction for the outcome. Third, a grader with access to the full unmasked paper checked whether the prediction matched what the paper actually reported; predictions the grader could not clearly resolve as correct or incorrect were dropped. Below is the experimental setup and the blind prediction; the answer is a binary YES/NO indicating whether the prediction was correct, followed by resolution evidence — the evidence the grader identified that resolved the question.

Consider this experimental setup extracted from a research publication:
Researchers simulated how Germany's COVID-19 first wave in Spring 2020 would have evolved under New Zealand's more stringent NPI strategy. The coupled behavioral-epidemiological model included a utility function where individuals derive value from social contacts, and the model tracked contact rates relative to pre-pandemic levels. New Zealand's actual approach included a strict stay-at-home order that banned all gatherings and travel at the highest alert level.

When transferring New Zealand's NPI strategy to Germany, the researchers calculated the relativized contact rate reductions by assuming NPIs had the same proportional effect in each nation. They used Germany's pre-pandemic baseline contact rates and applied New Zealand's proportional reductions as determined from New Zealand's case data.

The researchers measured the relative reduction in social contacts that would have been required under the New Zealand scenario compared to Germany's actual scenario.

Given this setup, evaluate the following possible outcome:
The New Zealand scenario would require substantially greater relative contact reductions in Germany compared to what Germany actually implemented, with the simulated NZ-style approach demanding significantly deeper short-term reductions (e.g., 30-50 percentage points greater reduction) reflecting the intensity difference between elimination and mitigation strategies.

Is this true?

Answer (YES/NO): YES